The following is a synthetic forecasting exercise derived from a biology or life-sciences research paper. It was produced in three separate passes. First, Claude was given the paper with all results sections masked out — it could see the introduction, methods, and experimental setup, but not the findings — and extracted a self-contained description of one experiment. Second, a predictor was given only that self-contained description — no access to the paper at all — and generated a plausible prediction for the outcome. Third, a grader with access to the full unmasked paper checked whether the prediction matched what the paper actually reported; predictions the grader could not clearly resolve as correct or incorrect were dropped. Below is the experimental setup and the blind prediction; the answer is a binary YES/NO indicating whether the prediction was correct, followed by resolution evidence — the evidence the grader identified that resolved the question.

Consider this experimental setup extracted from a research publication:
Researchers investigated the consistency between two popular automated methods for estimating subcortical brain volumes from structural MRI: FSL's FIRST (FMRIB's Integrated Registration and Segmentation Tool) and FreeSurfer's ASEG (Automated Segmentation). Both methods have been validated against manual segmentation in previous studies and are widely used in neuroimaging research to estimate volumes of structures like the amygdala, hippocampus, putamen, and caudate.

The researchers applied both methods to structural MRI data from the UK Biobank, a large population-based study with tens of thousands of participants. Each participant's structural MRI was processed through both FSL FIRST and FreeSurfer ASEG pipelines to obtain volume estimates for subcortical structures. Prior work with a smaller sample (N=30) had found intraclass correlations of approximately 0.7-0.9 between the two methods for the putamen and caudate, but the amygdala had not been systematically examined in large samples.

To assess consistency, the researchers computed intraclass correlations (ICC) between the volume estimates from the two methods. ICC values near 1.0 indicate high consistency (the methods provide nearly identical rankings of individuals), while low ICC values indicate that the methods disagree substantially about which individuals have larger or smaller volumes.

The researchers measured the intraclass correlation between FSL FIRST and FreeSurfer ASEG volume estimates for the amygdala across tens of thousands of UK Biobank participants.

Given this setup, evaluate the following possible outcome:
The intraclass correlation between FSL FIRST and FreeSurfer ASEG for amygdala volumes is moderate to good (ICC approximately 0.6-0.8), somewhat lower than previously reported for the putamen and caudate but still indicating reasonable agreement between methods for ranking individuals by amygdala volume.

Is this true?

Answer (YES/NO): NO